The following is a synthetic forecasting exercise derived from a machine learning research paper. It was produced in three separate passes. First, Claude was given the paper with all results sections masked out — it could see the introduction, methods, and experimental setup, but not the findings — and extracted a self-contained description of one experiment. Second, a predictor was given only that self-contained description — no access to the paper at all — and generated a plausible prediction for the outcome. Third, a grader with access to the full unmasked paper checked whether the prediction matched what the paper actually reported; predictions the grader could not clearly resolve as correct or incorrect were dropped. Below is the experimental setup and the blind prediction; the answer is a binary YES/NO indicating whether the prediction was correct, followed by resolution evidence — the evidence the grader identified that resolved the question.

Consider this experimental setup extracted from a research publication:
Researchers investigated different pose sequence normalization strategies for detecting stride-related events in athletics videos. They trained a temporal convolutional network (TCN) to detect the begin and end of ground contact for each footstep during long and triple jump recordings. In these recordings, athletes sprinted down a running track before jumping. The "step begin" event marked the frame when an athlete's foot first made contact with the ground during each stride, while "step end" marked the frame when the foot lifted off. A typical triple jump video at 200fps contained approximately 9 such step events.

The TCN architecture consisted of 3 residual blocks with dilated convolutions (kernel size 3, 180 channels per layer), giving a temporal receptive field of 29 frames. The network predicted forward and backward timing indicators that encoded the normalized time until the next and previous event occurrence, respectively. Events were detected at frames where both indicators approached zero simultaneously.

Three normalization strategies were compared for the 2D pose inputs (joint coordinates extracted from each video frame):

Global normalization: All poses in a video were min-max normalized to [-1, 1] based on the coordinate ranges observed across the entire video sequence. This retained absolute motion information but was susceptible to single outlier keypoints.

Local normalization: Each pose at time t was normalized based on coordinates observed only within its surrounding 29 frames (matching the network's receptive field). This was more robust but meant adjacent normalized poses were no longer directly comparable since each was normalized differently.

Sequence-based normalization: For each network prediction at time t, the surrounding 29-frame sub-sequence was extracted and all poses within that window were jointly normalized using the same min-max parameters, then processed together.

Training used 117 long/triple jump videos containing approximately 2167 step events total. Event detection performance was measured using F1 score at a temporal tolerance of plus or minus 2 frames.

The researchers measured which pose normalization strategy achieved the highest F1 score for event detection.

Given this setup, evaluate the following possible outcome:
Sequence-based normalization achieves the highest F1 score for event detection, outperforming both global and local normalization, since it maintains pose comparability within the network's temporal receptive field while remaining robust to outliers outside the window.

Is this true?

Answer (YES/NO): YES